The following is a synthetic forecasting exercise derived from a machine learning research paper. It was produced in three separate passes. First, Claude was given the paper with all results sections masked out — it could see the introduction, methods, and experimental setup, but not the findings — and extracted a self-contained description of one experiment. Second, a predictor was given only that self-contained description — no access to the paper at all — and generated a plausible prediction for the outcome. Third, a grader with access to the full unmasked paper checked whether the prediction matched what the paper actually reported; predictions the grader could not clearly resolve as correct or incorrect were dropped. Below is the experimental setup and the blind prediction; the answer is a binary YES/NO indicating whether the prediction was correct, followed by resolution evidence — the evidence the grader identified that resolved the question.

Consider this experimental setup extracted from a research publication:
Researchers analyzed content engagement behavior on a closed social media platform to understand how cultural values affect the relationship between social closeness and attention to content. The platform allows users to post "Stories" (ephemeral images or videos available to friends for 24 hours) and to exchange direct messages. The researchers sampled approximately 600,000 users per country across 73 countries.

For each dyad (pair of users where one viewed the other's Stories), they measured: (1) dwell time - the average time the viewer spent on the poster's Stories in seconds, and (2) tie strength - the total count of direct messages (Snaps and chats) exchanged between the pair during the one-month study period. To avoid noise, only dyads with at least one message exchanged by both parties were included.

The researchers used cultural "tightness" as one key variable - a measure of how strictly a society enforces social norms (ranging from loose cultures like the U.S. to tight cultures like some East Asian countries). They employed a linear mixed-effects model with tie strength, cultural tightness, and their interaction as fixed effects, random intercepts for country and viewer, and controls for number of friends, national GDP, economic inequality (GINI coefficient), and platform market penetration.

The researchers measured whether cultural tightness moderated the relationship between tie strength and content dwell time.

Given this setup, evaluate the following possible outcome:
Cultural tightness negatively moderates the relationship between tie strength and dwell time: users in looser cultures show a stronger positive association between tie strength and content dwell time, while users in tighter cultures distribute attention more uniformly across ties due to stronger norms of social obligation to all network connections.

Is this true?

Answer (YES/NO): NO